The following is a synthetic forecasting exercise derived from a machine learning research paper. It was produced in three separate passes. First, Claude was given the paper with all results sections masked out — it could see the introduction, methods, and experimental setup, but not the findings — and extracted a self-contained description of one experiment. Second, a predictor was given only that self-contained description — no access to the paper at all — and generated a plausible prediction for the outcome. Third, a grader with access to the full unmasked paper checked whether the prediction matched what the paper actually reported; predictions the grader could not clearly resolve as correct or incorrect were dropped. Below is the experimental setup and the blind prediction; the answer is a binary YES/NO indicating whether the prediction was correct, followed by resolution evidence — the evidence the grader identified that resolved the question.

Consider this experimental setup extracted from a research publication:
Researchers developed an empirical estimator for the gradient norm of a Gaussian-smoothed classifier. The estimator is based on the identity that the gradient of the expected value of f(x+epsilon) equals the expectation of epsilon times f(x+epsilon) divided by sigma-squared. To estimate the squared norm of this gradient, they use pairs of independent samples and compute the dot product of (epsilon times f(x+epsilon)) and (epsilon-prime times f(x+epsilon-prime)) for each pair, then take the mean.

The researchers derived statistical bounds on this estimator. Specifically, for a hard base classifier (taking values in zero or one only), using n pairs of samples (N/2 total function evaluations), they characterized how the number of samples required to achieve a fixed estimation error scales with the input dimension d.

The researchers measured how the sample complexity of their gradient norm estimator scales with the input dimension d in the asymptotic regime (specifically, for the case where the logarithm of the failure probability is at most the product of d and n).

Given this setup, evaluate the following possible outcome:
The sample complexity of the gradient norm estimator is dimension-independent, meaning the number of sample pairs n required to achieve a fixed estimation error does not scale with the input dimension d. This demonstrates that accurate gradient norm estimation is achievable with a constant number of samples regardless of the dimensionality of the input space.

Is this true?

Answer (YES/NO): NO